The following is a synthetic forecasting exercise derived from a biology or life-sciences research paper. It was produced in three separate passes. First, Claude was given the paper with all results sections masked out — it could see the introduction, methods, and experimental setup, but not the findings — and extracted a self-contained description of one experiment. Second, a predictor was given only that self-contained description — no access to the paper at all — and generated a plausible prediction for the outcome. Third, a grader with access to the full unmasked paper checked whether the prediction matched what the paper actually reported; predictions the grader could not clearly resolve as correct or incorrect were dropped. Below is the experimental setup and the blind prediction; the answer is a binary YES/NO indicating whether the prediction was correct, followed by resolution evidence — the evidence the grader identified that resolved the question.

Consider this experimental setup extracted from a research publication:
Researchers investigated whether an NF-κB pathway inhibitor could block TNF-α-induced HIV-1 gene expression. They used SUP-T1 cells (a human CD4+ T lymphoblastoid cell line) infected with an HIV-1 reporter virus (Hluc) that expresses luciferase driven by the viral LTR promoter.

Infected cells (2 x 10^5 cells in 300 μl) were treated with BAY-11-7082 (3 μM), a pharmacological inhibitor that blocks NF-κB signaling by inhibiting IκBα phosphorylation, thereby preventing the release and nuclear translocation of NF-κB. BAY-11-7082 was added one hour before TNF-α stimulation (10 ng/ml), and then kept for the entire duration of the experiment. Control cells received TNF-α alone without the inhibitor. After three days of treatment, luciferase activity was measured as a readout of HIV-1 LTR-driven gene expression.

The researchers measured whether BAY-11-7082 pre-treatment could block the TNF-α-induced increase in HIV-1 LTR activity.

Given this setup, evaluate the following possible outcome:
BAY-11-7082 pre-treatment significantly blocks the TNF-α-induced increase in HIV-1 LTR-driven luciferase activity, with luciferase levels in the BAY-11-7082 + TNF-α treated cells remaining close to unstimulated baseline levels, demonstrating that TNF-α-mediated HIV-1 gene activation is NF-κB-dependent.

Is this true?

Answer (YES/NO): NO